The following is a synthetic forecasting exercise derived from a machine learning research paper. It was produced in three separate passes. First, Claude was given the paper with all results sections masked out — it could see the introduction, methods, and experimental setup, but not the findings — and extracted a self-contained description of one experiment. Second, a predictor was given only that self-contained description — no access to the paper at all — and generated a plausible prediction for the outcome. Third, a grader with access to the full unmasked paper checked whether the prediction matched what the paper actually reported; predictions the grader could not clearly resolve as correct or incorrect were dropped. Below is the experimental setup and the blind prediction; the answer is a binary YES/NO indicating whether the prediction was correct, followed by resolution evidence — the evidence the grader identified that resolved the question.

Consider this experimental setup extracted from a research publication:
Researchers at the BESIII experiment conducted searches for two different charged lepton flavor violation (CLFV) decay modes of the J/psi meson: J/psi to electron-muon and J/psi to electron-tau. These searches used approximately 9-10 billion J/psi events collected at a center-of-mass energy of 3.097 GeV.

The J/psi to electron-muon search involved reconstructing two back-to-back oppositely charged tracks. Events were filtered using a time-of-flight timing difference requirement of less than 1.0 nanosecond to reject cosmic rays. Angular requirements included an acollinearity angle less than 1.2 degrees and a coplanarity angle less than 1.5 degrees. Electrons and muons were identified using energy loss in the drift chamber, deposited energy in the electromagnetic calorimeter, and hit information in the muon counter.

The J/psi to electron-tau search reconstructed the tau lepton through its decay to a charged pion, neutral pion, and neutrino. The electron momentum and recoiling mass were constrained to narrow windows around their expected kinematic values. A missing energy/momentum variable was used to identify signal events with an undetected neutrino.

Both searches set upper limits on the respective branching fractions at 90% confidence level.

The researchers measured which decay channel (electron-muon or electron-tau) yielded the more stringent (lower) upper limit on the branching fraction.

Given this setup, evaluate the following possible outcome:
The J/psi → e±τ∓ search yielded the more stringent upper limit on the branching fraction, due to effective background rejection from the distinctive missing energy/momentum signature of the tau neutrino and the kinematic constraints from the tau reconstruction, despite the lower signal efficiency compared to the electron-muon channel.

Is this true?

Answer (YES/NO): NO